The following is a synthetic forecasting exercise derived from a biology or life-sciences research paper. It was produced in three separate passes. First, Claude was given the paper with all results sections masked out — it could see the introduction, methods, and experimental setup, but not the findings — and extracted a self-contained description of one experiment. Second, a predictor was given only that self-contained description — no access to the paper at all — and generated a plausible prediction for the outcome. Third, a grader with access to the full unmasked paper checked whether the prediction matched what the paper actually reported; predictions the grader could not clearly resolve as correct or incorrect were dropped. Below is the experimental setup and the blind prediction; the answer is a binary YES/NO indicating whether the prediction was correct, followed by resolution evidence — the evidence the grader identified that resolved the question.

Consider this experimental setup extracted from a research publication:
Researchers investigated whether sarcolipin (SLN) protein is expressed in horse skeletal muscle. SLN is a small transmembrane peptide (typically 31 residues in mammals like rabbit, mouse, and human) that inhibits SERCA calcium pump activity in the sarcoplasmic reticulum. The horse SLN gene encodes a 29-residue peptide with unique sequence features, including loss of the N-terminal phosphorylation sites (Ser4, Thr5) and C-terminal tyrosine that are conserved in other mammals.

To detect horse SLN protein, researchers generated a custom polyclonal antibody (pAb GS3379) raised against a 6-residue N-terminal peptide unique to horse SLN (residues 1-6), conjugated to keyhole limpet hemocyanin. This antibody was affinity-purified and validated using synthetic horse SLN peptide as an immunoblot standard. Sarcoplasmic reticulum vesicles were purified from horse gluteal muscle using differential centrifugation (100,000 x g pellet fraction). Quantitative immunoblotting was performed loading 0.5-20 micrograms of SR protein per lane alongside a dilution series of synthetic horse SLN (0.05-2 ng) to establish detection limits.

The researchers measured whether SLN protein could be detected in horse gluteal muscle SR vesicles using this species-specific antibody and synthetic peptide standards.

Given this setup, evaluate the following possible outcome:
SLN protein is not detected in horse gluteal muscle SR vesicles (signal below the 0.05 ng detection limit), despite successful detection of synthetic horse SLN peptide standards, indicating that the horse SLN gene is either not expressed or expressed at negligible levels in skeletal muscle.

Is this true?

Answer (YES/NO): NO